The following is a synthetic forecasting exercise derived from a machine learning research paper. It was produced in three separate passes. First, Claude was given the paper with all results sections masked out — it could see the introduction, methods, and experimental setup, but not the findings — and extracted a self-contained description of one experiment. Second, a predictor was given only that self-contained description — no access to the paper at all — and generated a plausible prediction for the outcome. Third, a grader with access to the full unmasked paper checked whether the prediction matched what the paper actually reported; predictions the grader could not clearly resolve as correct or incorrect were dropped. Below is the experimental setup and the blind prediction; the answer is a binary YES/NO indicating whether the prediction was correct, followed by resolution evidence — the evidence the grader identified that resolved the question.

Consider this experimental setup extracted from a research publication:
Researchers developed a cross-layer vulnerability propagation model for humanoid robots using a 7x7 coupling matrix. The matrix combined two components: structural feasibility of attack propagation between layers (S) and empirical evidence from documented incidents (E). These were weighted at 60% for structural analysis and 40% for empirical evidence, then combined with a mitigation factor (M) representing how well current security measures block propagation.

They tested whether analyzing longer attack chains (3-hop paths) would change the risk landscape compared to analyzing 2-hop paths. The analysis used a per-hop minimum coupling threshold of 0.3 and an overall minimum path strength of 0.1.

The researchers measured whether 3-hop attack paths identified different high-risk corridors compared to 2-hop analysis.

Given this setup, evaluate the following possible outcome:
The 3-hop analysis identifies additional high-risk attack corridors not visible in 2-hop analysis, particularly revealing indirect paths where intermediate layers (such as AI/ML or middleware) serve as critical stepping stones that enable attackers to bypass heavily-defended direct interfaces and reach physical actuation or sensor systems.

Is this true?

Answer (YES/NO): NO